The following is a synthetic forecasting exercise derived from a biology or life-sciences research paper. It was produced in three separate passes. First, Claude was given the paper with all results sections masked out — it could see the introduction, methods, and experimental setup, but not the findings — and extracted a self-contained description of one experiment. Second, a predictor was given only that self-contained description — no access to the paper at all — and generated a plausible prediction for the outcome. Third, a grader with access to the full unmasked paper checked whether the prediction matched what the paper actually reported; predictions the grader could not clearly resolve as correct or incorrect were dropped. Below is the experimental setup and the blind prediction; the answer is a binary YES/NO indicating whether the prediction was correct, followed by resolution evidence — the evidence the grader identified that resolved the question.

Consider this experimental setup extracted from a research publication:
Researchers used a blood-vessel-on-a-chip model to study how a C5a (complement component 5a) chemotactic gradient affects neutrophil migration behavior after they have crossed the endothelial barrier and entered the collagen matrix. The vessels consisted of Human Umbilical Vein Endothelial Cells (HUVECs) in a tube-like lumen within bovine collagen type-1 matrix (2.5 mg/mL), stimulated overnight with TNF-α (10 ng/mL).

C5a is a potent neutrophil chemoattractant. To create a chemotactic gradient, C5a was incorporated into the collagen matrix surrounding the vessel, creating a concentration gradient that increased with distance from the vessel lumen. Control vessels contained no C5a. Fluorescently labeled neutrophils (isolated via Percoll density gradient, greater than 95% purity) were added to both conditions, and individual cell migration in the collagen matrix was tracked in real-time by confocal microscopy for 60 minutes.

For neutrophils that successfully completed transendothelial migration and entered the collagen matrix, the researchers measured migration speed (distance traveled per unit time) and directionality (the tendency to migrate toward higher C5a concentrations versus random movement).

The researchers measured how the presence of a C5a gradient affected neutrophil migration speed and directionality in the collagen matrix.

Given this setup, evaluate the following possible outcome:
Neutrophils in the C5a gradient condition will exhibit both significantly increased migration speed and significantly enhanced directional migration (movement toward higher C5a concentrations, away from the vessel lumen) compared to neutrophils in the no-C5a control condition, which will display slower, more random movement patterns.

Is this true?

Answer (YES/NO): NO